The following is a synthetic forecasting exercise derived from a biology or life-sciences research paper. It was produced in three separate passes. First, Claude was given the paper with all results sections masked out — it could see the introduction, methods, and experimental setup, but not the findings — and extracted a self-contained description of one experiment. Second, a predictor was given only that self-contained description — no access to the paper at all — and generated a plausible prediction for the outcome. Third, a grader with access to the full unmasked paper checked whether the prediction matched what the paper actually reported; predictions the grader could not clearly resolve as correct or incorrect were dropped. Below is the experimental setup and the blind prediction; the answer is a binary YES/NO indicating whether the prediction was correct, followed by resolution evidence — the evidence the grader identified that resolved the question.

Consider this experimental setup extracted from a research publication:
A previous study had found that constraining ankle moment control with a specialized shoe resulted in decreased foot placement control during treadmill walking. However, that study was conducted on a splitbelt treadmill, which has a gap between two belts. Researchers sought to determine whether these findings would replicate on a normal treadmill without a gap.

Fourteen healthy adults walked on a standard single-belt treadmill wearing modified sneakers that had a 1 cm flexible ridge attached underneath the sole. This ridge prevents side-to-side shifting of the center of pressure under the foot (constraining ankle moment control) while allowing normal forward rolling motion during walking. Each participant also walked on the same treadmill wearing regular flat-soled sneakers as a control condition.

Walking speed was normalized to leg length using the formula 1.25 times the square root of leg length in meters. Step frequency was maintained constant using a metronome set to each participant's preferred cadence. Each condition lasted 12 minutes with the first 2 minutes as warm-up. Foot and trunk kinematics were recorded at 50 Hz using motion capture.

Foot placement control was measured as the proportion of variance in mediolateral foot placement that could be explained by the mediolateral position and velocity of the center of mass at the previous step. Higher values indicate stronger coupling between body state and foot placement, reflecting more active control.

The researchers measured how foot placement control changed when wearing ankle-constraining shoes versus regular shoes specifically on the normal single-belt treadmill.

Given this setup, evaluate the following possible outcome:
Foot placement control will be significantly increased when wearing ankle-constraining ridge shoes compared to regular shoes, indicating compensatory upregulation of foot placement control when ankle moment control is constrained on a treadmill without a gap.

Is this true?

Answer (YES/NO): YES